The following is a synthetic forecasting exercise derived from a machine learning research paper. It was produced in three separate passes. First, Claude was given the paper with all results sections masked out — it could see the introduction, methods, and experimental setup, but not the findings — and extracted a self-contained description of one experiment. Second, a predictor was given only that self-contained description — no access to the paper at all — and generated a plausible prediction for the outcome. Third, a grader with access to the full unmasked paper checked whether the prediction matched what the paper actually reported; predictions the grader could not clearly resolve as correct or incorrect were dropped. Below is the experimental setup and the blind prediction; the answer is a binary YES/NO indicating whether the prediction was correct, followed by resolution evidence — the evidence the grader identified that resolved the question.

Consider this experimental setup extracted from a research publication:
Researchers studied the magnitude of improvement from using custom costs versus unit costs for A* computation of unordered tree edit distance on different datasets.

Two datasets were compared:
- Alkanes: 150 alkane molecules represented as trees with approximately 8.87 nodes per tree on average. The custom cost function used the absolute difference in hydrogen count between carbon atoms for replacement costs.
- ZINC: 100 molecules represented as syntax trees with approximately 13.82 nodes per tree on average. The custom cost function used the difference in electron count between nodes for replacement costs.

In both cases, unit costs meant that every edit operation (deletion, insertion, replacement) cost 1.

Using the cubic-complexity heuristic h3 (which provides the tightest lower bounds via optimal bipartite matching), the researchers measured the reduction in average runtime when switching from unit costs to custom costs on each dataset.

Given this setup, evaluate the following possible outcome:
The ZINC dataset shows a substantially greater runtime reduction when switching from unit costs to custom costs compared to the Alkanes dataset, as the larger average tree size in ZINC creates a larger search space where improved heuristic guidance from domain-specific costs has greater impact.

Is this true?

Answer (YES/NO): YES